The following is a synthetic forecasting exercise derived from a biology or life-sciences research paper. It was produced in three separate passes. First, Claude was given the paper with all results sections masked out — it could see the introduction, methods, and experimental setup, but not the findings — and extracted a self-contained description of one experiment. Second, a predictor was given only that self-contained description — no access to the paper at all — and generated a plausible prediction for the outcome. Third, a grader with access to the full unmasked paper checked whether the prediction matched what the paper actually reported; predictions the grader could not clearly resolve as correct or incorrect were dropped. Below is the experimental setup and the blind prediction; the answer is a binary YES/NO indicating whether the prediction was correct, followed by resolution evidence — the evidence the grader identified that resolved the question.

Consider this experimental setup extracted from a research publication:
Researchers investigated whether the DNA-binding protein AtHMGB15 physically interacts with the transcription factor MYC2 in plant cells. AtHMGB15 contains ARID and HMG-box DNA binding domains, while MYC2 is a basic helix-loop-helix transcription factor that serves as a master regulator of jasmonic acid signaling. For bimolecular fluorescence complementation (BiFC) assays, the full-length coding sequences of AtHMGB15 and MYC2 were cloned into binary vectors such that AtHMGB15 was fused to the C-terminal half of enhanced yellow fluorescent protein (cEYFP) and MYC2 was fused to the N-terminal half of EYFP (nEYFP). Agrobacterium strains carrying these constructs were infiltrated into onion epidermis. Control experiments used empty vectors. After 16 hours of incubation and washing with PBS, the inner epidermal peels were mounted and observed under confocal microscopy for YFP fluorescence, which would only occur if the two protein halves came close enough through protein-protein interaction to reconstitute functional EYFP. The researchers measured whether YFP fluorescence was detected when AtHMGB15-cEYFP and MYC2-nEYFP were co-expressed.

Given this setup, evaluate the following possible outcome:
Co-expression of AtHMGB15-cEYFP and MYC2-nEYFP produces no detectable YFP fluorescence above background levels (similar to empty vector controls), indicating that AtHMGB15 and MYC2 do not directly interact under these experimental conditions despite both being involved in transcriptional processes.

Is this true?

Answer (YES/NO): NO